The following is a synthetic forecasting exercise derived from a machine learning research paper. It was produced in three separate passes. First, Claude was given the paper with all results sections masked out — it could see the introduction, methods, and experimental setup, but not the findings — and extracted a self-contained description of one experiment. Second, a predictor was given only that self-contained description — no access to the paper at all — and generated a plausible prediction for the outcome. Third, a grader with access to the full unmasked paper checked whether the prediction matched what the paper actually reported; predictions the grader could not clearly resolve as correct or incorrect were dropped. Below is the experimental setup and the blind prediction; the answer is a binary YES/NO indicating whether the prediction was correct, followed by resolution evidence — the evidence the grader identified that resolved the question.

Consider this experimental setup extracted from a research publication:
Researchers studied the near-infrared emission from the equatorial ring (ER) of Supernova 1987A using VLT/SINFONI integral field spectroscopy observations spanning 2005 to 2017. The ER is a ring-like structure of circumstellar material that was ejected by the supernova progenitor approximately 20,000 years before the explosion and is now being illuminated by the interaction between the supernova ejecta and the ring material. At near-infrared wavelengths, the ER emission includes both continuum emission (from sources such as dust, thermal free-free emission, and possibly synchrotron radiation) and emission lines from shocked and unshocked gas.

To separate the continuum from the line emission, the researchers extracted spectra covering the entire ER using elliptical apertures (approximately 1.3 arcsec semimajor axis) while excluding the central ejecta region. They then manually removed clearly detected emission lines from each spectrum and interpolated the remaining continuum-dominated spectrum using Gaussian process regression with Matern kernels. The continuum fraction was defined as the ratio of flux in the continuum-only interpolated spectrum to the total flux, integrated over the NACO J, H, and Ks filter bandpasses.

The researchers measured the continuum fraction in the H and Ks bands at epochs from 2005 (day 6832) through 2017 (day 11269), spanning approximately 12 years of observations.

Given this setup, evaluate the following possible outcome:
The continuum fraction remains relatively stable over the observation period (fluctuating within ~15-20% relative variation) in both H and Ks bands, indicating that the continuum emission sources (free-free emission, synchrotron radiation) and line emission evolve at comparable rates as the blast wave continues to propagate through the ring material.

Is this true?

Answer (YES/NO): YES